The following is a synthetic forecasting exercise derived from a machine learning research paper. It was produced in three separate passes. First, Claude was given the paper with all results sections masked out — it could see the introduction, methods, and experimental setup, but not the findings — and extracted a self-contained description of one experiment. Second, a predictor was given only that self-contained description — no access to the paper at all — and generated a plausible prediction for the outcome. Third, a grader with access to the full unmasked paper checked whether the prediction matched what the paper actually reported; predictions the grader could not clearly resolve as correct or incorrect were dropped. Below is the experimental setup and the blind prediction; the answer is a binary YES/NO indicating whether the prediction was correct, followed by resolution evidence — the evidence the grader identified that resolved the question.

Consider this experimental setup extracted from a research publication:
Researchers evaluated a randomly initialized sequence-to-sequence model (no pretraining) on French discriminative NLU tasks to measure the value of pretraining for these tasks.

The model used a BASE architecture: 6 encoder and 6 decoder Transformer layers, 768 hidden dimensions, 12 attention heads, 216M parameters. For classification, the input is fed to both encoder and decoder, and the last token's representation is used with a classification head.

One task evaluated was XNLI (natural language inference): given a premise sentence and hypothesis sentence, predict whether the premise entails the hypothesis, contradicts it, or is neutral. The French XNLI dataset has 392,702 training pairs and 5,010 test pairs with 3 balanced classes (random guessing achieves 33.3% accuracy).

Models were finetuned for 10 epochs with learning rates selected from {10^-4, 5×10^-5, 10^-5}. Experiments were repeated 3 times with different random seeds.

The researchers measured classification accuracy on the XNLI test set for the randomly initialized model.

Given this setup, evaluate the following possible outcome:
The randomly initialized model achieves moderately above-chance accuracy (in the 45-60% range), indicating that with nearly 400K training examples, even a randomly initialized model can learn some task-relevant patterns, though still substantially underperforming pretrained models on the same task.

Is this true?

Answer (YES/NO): NO